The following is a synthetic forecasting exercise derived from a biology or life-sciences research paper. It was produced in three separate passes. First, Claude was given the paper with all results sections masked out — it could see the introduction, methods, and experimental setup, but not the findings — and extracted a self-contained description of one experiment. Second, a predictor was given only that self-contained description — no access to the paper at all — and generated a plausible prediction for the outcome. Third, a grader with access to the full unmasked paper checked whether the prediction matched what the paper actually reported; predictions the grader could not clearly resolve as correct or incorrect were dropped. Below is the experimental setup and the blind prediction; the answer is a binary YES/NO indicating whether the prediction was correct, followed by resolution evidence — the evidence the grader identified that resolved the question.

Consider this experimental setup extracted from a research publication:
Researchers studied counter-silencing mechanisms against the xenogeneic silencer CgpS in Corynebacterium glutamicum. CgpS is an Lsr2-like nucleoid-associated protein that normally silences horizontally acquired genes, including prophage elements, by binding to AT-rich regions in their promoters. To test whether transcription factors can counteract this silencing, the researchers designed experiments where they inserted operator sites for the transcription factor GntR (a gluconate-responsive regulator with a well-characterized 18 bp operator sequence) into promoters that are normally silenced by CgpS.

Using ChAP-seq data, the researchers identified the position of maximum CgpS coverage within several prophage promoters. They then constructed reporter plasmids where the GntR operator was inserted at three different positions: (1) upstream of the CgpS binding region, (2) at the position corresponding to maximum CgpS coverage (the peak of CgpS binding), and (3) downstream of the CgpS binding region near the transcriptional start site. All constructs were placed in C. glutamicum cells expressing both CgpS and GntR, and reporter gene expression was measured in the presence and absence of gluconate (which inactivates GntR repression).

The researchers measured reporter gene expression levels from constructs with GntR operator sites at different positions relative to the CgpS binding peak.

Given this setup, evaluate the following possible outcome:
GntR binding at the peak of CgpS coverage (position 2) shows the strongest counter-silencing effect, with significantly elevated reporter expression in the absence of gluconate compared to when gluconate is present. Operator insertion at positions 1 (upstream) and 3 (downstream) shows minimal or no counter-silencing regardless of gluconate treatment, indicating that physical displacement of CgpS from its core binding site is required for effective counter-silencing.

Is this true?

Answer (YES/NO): NO